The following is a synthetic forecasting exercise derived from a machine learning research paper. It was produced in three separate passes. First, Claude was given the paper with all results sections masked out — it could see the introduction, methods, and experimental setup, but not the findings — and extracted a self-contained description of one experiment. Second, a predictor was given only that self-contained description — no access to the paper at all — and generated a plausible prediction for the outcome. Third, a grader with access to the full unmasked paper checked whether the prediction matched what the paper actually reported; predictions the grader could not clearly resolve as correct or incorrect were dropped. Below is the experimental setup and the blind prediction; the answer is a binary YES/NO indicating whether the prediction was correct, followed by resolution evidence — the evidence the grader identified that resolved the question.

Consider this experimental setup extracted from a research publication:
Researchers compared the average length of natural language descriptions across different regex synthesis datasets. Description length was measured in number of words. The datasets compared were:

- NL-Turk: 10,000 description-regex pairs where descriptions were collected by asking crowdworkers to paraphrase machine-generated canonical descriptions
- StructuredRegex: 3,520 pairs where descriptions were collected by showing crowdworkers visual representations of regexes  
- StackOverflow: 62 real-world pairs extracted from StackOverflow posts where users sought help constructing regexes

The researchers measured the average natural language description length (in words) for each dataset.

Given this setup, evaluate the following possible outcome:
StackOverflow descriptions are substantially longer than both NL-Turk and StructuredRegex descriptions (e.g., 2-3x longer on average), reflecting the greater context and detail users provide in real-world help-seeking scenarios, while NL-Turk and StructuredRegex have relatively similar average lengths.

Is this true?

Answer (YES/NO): NO